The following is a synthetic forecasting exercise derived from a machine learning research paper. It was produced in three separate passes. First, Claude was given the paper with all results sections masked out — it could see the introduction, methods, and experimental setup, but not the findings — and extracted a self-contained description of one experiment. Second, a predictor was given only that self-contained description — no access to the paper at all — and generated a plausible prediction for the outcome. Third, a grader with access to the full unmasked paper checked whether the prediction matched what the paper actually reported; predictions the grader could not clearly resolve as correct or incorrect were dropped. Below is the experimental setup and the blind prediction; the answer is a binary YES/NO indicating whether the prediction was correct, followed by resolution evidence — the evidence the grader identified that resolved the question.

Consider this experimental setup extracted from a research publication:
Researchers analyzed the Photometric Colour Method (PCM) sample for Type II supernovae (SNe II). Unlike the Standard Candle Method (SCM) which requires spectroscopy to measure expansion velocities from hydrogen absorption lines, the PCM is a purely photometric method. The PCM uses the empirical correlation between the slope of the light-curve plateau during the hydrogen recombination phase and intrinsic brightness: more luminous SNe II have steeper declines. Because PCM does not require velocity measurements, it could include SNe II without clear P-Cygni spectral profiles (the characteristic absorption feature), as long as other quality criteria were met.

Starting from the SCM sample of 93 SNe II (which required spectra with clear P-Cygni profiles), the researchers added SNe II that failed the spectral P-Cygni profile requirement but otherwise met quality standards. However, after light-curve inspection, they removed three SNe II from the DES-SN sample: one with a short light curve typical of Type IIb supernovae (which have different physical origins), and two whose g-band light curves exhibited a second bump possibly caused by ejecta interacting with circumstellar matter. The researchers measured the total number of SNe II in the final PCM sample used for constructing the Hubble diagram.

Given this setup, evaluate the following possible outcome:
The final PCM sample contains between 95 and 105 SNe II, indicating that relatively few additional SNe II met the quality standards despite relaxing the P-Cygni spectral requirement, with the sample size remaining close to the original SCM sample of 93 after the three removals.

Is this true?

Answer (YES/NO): NO